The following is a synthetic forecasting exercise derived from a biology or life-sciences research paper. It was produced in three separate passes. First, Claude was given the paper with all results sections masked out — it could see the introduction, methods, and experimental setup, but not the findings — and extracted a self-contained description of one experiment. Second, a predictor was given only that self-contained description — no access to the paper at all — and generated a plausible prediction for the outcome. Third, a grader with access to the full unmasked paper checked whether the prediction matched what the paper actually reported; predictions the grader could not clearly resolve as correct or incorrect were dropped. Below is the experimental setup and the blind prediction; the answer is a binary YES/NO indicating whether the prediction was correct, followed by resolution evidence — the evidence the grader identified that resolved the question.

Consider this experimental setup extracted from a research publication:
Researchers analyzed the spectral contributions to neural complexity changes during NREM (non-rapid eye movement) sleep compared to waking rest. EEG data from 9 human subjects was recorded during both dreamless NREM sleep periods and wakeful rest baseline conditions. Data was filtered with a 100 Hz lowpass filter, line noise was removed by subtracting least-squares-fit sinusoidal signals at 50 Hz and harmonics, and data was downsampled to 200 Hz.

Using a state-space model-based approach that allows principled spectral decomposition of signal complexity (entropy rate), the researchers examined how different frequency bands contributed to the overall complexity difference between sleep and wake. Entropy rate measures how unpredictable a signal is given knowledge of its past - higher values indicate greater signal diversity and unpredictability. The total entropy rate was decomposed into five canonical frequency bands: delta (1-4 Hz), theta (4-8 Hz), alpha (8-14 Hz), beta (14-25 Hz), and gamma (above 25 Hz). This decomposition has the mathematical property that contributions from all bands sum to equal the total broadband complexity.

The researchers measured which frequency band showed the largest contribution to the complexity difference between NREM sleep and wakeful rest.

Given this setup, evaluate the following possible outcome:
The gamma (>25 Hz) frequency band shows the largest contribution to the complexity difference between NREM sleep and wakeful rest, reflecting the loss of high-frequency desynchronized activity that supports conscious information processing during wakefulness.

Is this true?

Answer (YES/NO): YES